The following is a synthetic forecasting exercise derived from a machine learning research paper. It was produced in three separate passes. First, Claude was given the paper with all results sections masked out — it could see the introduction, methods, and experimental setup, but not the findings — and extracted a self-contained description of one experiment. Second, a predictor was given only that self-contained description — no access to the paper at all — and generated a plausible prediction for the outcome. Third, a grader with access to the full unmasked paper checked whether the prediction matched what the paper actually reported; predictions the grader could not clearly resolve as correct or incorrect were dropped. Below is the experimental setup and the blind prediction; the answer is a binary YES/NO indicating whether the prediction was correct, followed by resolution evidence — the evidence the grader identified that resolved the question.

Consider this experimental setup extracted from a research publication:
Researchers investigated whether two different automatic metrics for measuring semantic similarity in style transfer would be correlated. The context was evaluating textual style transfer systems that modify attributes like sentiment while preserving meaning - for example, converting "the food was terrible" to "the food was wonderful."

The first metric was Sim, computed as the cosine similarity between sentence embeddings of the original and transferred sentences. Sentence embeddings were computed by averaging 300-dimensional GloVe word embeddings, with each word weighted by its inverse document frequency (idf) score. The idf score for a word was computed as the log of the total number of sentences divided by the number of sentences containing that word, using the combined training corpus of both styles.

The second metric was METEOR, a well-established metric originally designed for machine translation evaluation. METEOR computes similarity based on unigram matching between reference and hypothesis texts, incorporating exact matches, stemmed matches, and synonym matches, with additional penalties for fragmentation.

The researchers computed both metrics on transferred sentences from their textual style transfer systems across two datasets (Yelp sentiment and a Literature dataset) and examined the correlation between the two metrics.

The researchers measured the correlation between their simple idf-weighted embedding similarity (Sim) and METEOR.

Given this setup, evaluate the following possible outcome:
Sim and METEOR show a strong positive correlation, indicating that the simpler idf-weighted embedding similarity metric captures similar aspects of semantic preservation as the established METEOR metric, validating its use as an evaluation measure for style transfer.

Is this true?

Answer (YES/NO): YES